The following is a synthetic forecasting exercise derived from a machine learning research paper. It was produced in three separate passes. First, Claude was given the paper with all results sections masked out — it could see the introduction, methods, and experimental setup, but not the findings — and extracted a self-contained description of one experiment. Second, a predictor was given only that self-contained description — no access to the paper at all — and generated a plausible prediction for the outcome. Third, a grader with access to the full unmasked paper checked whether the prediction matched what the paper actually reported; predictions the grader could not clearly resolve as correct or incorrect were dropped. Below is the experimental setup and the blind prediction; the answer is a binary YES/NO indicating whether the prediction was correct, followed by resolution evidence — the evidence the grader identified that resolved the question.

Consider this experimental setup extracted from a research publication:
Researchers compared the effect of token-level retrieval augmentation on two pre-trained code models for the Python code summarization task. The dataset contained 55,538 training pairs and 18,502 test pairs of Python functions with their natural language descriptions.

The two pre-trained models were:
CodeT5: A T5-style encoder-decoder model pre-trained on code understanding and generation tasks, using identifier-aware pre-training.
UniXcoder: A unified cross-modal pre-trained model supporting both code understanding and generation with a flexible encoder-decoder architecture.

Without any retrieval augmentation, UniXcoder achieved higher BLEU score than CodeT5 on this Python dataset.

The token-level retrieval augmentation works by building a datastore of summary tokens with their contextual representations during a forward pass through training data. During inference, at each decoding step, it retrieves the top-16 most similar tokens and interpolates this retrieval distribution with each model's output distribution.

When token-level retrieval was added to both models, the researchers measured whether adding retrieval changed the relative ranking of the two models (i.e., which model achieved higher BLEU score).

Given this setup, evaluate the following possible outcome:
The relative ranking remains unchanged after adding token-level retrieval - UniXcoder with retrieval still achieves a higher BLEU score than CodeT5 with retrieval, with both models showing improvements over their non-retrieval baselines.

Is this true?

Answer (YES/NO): YES